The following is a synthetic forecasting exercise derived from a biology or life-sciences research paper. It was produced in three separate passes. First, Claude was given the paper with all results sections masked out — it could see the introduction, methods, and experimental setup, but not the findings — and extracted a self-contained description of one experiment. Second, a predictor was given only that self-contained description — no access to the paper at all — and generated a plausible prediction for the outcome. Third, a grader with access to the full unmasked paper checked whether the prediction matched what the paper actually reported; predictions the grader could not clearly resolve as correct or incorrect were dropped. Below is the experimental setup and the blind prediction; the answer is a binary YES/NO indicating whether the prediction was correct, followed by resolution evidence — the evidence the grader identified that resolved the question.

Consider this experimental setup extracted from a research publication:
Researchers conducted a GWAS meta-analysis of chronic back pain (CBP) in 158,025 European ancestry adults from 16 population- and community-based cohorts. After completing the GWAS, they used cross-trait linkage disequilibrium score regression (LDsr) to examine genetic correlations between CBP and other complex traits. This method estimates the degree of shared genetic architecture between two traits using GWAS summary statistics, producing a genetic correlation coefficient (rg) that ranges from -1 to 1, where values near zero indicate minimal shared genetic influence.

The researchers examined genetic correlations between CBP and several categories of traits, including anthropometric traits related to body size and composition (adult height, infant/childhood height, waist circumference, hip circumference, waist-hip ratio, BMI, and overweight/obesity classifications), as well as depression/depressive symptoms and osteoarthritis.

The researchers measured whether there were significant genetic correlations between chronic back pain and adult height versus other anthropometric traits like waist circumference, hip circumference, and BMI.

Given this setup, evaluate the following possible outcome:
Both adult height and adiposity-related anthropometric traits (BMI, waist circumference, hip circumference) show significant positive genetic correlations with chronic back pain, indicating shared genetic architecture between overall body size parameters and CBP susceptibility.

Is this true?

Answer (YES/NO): NO